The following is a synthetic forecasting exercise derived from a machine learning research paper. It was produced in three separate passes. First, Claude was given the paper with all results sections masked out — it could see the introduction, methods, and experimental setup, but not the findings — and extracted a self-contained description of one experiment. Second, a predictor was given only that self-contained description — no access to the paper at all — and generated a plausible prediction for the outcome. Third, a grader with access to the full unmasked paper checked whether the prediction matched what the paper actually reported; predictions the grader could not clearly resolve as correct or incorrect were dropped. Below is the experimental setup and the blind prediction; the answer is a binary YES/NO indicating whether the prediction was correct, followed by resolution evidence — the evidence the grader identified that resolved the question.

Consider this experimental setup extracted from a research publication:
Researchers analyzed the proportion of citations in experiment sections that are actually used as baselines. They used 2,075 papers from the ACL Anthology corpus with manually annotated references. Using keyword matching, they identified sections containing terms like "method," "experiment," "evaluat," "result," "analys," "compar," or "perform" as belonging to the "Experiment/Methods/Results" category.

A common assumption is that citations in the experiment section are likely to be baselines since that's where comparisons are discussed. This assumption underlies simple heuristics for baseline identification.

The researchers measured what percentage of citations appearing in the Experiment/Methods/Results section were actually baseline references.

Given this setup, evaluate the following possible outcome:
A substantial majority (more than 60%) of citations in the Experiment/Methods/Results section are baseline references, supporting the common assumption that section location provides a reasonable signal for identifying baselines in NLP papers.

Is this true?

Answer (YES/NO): NO